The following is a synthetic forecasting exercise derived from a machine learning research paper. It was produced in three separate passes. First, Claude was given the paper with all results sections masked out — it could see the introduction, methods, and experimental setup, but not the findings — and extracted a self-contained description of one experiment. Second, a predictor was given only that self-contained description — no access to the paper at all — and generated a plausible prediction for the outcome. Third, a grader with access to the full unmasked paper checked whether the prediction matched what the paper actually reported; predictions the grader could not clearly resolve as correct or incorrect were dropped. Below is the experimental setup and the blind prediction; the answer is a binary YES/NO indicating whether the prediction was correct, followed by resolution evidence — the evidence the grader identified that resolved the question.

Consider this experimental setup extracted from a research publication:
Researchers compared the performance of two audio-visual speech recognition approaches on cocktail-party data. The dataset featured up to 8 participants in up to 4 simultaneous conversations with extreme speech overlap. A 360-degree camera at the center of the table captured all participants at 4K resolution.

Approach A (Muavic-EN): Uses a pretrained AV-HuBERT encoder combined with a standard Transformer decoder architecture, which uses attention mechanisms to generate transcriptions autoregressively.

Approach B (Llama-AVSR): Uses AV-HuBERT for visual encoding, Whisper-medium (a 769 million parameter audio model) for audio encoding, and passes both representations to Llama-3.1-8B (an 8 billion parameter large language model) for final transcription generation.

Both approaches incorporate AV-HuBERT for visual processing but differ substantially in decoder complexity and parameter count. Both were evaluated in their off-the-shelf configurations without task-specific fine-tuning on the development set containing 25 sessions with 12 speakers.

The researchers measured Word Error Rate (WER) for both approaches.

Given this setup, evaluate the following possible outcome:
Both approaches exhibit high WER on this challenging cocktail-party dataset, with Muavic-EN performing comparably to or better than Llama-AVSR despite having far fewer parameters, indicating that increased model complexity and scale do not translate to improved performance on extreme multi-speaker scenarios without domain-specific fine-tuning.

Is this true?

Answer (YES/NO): YES